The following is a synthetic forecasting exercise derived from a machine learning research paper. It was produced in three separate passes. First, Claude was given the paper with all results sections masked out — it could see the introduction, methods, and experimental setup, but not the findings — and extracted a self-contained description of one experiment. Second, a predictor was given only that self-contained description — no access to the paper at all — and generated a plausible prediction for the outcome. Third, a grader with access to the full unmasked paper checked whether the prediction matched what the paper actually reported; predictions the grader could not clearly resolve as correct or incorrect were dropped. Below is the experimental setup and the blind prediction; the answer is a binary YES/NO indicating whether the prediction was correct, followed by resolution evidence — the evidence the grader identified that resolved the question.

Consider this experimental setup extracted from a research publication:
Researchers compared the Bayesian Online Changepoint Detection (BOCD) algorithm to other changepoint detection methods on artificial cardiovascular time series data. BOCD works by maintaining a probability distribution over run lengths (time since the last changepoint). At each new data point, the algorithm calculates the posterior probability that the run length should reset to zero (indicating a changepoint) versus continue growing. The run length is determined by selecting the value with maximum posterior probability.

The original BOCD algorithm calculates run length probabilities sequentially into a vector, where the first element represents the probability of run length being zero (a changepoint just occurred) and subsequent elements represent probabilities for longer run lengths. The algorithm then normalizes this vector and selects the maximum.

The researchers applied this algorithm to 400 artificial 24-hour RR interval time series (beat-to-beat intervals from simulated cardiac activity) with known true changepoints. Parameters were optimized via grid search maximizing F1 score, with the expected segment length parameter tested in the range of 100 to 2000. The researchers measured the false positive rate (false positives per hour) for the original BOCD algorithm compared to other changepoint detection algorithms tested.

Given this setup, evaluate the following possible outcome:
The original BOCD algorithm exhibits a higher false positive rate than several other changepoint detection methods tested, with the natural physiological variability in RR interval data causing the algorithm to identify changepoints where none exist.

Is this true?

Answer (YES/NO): YES